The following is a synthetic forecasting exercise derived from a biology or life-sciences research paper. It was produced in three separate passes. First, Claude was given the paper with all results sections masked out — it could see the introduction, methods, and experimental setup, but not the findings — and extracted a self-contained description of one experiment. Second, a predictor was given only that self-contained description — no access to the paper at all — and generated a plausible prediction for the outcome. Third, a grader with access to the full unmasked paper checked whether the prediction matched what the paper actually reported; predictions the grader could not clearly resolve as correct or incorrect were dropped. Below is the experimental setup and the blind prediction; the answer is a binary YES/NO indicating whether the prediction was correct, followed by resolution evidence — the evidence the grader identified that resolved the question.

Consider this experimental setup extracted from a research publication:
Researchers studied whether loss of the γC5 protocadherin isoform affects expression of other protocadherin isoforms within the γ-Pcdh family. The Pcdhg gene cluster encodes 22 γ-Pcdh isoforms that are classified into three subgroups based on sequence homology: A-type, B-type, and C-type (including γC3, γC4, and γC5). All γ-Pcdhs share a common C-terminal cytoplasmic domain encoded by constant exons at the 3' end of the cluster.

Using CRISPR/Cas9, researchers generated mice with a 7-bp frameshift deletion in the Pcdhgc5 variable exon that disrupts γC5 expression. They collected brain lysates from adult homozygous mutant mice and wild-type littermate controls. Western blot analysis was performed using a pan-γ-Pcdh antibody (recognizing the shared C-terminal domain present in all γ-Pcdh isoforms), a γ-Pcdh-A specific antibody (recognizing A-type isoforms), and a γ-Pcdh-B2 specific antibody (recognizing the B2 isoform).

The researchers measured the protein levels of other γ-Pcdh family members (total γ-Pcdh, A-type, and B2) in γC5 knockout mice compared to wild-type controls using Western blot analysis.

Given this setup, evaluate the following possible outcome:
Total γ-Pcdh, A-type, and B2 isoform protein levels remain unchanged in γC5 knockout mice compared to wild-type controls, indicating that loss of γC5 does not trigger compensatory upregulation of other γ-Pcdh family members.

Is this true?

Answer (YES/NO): NO